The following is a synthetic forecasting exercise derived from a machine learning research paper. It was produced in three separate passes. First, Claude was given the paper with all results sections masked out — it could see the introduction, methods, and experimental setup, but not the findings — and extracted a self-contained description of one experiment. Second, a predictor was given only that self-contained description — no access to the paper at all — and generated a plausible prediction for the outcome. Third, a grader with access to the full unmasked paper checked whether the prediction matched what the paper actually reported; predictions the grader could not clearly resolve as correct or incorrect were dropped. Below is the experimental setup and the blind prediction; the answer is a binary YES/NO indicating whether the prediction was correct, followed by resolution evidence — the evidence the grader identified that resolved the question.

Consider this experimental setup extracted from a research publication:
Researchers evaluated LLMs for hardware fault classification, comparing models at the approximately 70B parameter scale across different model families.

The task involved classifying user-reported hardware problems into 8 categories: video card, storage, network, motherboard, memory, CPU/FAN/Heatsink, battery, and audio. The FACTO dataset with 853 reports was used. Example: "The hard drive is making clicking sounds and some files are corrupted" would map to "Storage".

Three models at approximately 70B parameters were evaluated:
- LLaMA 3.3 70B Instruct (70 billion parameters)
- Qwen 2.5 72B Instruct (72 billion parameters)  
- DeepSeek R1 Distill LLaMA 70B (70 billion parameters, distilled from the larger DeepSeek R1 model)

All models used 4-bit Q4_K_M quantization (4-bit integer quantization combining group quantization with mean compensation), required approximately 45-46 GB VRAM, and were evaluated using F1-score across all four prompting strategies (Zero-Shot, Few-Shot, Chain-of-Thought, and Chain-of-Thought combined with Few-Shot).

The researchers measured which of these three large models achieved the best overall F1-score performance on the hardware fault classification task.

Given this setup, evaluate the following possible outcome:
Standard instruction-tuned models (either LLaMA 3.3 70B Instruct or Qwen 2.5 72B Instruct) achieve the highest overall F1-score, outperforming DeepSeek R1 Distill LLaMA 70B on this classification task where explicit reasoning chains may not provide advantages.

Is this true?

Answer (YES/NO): YES